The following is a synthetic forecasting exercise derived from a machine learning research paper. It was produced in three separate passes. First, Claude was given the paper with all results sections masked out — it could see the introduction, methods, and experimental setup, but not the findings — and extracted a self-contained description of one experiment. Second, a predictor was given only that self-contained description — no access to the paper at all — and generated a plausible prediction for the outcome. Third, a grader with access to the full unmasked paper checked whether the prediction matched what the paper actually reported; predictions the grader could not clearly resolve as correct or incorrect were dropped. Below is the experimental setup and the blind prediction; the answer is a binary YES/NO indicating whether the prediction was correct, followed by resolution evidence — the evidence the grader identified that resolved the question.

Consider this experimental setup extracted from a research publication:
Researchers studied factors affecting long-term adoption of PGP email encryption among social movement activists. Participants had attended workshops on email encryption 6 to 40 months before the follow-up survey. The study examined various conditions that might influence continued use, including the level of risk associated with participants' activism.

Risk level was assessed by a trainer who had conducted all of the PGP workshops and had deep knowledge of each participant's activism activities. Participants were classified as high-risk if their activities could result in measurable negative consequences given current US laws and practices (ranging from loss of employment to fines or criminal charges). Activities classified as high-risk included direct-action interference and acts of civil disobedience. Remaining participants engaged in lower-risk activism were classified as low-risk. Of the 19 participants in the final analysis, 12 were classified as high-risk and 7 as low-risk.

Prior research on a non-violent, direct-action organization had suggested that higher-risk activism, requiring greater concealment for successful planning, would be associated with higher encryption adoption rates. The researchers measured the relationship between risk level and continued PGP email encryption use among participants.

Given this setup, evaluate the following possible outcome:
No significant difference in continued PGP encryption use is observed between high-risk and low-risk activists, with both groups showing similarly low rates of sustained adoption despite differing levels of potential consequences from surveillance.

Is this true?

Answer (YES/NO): NO